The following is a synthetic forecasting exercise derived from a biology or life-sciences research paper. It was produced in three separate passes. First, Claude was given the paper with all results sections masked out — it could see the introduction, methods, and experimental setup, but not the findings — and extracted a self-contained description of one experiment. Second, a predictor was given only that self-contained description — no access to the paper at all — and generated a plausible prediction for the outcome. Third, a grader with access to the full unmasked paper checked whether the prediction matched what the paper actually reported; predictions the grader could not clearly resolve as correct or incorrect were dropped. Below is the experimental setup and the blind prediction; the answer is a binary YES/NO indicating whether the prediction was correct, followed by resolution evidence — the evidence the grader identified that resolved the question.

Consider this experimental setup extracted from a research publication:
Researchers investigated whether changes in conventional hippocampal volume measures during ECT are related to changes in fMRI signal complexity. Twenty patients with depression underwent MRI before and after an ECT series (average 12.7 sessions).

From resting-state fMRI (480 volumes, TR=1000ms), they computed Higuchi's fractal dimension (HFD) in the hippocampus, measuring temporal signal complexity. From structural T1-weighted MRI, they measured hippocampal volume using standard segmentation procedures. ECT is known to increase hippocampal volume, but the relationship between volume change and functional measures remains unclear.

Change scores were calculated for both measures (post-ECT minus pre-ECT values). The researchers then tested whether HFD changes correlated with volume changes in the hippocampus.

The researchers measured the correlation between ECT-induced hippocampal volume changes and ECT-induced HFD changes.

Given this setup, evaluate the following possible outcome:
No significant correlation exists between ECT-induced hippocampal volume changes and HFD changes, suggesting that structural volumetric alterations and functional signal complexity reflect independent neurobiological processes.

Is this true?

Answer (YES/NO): YES